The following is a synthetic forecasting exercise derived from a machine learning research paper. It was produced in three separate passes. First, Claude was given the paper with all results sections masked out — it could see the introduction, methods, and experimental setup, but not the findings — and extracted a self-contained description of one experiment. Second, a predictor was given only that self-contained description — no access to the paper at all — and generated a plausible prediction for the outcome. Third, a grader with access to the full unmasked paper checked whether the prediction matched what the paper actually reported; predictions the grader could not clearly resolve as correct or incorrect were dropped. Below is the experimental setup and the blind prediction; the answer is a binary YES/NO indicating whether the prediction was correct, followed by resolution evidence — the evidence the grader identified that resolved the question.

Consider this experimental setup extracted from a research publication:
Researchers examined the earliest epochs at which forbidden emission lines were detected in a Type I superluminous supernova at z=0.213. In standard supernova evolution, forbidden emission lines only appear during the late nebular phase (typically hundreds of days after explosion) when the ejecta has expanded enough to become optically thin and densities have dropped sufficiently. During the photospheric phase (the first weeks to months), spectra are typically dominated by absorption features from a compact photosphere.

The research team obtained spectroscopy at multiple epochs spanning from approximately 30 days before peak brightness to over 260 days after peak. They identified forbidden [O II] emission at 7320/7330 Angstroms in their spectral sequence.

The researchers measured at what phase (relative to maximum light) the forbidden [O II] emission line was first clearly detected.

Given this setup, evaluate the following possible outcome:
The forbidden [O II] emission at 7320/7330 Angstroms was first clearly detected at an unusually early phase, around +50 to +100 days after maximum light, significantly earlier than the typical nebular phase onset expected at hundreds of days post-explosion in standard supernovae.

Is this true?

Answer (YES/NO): NO